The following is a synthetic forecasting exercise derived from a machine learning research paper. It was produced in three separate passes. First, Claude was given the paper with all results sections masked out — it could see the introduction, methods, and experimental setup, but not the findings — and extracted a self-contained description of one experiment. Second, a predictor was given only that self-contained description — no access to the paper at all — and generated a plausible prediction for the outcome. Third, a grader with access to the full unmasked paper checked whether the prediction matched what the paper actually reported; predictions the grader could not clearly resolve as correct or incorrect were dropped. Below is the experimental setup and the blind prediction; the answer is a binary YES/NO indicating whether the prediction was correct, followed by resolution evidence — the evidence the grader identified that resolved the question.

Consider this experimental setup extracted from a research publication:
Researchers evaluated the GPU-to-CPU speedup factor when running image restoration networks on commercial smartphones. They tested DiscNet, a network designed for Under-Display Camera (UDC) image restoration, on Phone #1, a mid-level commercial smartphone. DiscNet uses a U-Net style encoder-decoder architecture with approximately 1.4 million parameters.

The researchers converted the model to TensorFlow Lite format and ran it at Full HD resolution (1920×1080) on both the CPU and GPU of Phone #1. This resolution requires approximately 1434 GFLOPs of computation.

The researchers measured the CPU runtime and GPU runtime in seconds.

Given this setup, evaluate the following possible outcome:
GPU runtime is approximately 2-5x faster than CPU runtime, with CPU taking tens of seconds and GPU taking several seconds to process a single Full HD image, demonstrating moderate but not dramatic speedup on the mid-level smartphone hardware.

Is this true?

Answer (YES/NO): NO